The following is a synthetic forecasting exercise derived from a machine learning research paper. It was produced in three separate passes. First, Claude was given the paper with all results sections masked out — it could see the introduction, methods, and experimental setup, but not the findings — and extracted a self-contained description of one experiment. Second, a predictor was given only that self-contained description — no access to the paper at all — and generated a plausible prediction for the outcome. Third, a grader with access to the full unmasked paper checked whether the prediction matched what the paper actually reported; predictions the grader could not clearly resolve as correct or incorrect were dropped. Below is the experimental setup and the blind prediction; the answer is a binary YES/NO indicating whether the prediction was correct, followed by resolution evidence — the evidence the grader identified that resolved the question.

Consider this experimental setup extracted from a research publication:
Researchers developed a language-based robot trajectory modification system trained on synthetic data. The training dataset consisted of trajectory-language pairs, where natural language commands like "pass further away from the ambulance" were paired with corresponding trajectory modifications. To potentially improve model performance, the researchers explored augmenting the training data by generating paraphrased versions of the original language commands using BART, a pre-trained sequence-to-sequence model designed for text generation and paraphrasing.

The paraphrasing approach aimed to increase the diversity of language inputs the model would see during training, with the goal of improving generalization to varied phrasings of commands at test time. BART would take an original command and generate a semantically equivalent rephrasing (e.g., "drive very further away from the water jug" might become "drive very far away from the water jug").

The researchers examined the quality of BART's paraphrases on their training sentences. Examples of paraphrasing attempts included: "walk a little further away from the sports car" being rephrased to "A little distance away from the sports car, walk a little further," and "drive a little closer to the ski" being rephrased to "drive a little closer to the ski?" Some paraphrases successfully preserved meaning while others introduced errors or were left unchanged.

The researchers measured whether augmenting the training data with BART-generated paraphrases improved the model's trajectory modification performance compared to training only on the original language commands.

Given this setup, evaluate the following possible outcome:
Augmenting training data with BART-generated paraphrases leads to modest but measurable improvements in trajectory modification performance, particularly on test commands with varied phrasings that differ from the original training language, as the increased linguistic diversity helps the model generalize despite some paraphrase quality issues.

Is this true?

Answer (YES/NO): NO